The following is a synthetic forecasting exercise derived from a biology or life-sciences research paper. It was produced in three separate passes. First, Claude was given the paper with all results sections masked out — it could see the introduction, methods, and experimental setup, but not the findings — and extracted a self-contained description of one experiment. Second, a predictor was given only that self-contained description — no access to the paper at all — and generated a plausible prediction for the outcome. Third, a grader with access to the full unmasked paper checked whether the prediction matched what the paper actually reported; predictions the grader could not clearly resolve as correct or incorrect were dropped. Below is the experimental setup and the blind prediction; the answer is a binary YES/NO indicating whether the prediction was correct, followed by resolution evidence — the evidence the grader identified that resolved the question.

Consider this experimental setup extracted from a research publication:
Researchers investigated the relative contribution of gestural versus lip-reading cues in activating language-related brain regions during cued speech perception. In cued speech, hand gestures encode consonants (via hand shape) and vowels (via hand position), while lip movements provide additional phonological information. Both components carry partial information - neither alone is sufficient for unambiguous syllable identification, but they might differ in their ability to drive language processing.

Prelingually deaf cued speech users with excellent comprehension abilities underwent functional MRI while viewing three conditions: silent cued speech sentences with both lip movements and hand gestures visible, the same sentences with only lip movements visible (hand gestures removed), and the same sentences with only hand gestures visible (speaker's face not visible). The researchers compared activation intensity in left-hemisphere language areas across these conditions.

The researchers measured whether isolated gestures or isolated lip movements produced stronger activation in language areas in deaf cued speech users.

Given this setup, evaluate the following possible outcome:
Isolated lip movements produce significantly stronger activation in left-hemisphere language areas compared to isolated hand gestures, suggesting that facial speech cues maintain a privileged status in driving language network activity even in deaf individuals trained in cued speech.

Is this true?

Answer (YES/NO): NO